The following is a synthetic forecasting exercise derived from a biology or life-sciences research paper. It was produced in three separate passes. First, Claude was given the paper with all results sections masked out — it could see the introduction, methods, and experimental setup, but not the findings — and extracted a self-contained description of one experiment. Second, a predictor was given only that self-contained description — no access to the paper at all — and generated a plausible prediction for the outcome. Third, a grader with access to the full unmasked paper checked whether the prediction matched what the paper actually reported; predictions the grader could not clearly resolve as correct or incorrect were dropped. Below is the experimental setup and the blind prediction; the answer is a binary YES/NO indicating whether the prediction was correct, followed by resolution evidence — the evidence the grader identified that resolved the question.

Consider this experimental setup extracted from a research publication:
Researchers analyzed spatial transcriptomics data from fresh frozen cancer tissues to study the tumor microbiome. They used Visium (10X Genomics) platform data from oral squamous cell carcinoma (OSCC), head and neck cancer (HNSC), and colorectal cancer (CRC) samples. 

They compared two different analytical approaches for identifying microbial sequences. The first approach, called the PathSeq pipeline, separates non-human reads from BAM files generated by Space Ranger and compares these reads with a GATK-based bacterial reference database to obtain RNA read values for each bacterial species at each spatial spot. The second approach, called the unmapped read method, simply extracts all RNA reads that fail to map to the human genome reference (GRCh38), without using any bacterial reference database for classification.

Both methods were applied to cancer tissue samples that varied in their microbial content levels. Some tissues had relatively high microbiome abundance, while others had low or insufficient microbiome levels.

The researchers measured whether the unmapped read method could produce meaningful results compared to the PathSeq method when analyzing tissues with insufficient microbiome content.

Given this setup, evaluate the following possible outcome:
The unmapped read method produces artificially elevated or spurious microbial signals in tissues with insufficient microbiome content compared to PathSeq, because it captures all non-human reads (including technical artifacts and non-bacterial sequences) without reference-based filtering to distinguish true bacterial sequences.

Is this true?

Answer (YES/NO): NO